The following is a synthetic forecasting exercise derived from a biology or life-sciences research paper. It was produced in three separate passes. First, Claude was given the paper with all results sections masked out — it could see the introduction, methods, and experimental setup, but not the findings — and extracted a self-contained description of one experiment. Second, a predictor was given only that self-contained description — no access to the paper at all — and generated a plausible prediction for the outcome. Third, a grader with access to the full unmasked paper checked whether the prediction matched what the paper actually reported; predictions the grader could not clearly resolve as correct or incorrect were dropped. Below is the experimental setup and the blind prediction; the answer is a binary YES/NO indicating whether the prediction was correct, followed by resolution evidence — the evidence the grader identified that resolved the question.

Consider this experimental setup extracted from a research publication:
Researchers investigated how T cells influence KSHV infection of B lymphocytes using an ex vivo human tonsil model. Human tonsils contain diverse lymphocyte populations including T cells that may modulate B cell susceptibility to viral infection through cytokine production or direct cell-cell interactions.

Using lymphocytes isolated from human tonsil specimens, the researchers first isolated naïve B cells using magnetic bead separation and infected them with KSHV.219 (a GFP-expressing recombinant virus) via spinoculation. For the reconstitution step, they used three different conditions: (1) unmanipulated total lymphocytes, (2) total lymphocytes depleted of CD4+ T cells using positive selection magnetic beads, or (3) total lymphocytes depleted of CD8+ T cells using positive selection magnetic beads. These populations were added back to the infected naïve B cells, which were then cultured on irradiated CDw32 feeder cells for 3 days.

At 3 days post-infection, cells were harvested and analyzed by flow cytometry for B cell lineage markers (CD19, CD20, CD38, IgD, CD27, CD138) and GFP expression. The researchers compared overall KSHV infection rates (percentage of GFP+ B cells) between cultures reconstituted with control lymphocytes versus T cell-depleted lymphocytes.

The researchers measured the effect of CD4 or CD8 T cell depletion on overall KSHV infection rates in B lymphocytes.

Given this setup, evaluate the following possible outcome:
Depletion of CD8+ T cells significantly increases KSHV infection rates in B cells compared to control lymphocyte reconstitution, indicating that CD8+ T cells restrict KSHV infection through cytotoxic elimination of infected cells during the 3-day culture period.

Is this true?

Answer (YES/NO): NO